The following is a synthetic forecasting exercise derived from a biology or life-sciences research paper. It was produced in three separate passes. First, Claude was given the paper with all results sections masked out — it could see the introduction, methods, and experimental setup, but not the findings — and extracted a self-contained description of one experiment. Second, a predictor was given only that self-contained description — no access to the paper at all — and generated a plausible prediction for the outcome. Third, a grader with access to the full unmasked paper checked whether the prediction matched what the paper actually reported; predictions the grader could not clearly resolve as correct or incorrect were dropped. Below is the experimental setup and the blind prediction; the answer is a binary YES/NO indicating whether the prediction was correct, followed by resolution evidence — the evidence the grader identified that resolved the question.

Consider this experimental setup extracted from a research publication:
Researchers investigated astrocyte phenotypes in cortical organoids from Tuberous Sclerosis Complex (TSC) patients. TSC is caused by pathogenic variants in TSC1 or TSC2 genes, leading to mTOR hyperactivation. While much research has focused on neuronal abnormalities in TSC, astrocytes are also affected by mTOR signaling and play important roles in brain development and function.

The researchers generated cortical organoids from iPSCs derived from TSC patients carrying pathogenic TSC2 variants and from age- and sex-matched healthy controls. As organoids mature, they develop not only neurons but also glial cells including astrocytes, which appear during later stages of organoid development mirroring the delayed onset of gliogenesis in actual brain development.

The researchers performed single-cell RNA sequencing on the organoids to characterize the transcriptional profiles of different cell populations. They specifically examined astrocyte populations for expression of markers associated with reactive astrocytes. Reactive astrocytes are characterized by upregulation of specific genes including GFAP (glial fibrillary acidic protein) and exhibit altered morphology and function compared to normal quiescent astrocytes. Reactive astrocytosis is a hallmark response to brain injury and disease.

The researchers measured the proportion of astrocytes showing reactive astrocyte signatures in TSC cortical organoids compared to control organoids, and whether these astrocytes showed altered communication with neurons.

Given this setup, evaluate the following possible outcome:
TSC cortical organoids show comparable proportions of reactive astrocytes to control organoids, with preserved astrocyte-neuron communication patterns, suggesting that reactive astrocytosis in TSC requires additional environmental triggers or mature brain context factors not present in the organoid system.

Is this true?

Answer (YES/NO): NO